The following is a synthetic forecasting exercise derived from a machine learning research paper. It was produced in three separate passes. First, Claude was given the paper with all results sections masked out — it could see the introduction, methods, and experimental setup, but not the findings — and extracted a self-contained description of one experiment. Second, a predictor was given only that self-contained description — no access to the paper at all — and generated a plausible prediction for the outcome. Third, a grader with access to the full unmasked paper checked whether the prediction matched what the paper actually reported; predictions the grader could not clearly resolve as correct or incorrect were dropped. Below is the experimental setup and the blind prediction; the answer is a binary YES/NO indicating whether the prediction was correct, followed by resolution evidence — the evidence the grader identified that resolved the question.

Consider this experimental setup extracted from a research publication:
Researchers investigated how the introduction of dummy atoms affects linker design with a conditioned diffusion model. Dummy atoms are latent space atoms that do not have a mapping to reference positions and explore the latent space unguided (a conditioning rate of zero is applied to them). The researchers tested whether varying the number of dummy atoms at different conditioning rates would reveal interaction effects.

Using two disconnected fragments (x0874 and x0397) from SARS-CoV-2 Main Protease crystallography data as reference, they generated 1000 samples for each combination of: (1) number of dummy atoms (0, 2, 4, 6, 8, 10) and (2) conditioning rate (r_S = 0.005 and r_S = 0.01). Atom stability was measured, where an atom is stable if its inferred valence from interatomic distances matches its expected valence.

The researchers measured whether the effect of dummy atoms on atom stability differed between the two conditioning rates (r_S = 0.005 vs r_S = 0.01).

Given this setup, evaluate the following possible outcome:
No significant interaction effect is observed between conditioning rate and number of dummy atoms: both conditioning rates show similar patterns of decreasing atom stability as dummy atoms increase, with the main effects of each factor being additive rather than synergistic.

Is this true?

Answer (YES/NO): NO